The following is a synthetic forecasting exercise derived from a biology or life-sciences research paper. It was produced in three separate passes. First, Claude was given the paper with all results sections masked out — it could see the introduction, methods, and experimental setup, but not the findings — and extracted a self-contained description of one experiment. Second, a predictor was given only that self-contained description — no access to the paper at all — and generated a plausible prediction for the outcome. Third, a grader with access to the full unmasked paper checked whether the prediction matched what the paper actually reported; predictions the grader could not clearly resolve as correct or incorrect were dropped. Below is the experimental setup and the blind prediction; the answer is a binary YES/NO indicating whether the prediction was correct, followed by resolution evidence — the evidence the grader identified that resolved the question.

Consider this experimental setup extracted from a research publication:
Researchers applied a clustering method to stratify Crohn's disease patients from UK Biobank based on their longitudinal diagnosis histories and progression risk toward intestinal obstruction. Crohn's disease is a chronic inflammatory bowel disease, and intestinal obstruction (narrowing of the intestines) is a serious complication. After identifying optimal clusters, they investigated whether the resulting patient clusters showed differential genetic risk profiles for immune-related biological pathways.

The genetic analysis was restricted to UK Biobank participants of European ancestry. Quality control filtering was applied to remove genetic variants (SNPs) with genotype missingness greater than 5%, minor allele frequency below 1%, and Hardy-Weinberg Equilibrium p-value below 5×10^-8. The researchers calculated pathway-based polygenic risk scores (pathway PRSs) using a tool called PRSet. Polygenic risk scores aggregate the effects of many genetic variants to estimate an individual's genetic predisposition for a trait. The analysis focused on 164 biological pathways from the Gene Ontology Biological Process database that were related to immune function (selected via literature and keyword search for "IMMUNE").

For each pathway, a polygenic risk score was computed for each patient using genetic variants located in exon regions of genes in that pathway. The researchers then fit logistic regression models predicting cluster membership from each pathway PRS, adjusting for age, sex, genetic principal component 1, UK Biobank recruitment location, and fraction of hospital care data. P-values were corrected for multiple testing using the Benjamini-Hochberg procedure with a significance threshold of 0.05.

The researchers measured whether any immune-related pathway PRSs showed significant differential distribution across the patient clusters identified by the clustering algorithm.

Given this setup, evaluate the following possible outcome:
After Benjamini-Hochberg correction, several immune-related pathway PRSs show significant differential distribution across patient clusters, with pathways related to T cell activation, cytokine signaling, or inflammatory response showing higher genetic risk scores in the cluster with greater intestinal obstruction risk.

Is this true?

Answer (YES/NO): NO